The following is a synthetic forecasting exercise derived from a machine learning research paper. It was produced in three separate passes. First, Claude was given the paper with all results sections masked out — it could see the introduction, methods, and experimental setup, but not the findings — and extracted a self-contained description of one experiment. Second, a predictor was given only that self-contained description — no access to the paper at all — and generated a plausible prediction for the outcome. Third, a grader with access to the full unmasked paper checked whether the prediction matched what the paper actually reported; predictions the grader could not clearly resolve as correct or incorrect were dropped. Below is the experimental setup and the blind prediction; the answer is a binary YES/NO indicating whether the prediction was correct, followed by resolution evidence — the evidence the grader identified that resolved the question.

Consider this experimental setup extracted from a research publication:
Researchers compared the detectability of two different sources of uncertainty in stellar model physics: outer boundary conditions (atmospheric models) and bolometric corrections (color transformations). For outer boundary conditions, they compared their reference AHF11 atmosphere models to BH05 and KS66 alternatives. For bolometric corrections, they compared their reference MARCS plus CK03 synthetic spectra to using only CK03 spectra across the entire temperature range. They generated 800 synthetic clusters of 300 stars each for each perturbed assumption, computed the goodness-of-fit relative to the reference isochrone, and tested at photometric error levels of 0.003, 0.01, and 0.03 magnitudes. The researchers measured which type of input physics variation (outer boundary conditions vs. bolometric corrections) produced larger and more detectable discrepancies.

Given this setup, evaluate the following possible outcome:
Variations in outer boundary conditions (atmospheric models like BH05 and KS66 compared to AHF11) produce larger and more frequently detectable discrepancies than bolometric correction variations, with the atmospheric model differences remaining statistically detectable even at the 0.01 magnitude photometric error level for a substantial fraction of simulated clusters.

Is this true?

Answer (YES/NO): NO